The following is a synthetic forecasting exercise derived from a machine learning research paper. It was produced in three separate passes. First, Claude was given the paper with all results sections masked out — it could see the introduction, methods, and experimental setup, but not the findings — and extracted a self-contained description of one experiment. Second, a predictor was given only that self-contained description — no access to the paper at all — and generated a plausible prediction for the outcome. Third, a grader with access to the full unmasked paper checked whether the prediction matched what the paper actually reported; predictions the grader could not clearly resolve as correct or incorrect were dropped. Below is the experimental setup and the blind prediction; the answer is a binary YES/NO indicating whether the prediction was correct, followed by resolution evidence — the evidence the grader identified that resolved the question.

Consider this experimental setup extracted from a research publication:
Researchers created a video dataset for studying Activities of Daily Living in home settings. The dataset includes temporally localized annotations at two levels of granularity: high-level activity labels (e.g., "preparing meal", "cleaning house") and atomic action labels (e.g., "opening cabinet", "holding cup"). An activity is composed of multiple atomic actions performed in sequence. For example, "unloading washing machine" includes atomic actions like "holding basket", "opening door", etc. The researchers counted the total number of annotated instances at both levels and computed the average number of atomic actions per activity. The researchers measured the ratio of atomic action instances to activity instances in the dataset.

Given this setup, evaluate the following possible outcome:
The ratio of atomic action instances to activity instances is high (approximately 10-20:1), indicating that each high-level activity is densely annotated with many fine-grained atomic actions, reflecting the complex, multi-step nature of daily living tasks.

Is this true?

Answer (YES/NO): YES